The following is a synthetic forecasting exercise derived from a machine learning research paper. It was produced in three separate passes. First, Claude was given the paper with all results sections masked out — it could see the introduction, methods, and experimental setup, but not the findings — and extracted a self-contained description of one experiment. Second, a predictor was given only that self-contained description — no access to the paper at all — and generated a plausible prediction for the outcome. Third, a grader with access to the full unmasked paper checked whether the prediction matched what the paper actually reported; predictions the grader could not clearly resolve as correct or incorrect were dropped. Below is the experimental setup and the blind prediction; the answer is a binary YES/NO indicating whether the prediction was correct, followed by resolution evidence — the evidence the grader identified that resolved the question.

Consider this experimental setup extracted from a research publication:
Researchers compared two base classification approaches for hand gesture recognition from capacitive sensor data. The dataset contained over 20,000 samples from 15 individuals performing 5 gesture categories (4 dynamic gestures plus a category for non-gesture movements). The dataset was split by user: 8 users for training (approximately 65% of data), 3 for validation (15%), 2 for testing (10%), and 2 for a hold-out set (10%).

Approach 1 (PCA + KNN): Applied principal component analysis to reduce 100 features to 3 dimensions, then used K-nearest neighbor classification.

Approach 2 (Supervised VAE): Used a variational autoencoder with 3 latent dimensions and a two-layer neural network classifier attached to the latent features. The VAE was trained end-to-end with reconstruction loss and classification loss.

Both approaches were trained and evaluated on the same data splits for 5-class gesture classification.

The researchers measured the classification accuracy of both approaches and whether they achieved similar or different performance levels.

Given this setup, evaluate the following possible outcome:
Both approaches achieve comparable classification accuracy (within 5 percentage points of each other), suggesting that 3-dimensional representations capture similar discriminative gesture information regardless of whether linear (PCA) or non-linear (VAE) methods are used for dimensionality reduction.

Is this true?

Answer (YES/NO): YES